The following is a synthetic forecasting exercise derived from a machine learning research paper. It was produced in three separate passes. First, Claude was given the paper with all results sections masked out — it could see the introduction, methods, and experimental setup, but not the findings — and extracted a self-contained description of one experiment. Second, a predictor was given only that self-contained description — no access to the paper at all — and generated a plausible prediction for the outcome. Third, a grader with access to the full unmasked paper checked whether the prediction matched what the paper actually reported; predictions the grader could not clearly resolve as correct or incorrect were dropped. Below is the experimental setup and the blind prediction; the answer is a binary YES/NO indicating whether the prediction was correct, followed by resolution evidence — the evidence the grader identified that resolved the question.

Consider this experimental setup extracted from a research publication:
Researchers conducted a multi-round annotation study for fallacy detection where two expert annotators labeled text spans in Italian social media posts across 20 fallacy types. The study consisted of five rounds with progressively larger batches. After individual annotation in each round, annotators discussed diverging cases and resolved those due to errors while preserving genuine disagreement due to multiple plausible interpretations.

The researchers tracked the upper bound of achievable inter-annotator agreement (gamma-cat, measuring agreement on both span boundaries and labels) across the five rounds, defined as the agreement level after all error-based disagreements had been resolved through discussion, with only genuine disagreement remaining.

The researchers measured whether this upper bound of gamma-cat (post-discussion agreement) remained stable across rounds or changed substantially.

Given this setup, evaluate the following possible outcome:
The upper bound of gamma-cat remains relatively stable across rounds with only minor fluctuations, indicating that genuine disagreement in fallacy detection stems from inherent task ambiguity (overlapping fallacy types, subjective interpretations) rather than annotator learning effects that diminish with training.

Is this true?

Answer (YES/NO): YES